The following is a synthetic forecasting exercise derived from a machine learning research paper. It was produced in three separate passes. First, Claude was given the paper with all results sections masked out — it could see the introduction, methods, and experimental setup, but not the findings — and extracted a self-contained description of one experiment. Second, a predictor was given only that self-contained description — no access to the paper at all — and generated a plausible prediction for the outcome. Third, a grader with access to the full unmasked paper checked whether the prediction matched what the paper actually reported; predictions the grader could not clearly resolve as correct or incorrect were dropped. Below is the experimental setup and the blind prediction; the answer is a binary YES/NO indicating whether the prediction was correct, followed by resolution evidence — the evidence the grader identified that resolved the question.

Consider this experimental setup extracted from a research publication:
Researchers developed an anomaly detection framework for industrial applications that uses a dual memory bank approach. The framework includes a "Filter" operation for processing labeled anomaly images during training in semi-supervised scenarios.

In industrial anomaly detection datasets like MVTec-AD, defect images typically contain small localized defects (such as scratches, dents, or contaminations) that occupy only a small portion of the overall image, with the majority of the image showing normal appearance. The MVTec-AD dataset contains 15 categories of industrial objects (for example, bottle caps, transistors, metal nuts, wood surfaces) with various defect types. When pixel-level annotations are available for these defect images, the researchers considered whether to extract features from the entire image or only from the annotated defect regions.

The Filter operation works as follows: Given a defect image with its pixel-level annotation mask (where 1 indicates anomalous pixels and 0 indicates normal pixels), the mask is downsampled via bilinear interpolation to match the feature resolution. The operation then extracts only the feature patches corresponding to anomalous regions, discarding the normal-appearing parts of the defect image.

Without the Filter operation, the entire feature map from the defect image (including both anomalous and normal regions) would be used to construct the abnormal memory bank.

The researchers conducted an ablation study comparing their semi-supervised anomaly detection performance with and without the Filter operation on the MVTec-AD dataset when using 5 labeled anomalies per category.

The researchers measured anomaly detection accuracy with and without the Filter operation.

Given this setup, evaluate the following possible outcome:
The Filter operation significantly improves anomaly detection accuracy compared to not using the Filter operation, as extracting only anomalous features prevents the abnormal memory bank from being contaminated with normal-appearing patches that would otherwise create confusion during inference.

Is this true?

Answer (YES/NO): YES